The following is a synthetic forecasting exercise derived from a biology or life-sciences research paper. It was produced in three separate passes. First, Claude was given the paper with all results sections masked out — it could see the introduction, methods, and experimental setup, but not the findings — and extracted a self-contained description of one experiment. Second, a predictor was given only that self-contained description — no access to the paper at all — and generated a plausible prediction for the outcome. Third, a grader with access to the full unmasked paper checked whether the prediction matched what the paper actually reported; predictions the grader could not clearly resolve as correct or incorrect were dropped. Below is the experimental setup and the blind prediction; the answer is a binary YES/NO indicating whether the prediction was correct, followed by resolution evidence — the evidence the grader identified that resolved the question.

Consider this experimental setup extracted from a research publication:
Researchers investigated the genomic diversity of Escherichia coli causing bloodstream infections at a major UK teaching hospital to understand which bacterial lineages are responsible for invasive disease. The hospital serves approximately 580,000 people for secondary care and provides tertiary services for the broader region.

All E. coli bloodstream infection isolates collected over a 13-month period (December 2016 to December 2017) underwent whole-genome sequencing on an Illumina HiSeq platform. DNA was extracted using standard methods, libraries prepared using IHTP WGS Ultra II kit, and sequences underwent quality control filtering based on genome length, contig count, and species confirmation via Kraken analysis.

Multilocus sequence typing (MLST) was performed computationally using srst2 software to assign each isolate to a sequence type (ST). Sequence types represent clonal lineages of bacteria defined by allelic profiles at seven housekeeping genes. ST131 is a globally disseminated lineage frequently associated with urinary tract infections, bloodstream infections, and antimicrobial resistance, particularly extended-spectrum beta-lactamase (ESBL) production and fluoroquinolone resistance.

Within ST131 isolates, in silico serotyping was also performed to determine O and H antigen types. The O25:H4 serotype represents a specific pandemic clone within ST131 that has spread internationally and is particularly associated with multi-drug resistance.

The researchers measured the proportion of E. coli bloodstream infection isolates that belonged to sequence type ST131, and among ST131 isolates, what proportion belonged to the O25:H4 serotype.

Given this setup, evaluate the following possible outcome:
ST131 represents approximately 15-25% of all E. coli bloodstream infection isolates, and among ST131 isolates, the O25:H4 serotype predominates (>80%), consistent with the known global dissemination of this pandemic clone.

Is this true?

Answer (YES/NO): YES